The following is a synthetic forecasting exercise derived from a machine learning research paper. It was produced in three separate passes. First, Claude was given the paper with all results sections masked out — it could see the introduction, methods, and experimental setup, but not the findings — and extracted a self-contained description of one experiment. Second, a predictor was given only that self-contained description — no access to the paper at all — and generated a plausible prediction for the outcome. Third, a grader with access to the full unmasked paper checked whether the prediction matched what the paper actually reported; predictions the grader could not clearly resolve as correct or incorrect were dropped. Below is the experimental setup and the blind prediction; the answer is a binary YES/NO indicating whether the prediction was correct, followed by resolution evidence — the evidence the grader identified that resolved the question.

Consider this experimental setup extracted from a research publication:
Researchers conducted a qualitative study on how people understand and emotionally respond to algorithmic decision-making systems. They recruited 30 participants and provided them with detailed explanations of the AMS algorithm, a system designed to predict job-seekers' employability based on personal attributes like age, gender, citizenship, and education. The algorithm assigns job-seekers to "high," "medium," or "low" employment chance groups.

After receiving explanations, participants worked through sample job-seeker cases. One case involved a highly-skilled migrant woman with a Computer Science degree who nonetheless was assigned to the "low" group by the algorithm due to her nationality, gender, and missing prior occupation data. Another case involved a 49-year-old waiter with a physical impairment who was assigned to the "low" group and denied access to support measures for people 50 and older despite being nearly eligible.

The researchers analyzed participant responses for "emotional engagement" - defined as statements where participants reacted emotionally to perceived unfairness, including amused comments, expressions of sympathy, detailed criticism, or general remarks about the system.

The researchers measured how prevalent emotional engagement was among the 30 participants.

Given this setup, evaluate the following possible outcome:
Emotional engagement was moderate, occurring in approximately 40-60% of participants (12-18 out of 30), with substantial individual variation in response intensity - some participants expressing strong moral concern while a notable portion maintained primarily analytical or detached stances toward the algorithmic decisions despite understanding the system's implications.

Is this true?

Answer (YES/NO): NO